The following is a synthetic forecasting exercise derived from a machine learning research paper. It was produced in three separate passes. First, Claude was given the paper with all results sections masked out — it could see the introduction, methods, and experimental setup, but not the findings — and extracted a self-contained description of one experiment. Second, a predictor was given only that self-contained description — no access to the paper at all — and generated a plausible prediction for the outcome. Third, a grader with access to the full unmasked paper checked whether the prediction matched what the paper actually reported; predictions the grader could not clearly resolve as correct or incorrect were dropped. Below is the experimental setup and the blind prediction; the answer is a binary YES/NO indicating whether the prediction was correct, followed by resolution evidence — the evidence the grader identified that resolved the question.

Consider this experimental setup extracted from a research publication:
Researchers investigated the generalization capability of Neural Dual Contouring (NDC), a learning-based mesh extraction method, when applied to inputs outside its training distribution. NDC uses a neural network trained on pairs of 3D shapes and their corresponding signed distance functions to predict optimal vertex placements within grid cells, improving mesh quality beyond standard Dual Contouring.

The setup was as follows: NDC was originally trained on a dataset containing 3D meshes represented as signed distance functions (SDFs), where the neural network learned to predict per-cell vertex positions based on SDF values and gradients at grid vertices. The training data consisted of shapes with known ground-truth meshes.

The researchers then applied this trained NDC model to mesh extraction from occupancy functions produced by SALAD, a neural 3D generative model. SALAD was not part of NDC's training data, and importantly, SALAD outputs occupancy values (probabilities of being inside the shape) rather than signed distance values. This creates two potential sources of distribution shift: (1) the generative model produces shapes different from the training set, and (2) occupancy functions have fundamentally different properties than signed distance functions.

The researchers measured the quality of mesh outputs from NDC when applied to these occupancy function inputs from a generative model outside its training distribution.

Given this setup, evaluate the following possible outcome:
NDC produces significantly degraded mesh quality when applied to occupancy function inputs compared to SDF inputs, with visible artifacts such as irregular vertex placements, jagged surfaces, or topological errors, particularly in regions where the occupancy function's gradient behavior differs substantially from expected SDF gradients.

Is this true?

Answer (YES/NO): NO